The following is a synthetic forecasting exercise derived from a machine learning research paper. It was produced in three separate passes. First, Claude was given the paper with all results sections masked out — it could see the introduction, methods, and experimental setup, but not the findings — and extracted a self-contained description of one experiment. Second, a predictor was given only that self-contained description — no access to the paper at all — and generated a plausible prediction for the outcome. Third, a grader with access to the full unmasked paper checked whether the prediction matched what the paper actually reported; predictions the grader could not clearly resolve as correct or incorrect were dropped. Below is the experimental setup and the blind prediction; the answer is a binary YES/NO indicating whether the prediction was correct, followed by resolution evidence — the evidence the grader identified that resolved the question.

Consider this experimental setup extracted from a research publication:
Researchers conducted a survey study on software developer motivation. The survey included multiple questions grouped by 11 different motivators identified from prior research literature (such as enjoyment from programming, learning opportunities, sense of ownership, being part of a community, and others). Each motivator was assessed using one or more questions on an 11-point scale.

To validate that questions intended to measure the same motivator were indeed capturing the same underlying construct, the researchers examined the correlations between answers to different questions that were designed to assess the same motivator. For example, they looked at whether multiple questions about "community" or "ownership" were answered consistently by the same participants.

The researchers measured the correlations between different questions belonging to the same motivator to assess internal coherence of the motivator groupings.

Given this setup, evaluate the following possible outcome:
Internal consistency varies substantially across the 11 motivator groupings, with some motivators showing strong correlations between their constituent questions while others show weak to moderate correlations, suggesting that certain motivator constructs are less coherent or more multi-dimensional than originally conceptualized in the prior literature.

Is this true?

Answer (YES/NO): YES